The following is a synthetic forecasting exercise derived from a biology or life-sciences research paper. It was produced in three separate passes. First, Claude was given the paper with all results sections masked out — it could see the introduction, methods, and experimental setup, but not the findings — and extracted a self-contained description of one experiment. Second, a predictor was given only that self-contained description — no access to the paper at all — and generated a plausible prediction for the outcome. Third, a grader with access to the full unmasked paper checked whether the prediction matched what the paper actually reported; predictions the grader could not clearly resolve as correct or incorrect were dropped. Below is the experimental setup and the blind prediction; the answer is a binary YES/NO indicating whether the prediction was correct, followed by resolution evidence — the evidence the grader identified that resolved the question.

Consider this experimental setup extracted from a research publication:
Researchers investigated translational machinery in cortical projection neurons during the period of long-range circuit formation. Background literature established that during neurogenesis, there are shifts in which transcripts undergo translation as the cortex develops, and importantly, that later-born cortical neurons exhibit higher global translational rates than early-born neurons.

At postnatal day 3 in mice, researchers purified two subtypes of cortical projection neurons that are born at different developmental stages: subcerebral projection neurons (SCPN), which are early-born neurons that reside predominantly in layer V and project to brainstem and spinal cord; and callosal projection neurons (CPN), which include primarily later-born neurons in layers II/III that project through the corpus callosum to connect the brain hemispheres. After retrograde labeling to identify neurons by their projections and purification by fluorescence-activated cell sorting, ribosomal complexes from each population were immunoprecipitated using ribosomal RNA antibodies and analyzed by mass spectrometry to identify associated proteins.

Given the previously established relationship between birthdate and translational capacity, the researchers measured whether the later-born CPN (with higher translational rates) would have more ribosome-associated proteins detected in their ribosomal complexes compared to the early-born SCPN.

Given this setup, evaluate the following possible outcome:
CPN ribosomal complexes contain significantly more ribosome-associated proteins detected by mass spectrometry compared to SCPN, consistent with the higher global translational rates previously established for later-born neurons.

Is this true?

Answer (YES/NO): NO